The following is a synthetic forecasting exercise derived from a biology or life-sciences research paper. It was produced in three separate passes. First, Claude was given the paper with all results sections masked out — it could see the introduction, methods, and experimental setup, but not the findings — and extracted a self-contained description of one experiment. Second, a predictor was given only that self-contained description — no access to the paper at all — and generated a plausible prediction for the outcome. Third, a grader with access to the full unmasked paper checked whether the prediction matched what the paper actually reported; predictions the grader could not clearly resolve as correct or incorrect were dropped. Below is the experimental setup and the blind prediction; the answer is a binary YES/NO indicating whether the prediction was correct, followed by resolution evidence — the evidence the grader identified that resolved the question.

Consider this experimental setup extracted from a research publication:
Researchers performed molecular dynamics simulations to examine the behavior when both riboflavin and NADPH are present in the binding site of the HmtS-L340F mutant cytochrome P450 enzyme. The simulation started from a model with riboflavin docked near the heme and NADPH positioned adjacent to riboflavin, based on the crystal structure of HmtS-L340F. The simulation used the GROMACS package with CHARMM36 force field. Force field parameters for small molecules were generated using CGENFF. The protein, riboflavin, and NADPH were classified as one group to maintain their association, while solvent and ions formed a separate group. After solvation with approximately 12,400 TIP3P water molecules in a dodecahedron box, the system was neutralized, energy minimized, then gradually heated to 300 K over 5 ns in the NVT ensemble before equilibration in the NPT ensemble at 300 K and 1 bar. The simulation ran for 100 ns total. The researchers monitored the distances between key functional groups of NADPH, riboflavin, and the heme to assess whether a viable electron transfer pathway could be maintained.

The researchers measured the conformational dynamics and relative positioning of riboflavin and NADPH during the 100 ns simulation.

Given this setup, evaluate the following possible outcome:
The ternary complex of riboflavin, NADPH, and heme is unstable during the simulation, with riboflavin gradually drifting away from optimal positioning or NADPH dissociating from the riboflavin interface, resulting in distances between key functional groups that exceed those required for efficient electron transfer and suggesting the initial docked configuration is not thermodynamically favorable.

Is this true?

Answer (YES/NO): NO